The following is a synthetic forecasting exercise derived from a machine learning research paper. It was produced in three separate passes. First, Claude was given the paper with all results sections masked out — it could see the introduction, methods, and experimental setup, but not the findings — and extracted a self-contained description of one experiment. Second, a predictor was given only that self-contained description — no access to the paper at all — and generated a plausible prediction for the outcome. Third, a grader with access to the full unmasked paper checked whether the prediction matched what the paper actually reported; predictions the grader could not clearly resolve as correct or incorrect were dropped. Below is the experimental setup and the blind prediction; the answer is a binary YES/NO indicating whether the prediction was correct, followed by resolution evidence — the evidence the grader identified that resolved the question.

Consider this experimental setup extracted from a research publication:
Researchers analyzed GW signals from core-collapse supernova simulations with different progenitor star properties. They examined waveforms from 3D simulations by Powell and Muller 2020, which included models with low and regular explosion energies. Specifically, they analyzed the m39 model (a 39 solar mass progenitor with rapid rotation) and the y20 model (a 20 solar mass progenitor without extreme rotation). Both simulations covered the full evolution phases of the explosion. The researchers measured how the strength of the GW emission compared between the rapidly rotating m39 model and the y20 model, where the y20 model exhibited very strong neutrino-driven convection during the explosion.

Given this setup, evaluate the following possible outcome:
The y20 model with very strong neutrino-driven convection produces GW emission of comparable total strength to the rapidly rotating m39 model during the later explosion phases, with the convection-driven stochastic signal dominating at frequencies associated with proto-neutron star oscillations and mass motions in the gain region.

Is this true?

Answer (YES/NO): YES